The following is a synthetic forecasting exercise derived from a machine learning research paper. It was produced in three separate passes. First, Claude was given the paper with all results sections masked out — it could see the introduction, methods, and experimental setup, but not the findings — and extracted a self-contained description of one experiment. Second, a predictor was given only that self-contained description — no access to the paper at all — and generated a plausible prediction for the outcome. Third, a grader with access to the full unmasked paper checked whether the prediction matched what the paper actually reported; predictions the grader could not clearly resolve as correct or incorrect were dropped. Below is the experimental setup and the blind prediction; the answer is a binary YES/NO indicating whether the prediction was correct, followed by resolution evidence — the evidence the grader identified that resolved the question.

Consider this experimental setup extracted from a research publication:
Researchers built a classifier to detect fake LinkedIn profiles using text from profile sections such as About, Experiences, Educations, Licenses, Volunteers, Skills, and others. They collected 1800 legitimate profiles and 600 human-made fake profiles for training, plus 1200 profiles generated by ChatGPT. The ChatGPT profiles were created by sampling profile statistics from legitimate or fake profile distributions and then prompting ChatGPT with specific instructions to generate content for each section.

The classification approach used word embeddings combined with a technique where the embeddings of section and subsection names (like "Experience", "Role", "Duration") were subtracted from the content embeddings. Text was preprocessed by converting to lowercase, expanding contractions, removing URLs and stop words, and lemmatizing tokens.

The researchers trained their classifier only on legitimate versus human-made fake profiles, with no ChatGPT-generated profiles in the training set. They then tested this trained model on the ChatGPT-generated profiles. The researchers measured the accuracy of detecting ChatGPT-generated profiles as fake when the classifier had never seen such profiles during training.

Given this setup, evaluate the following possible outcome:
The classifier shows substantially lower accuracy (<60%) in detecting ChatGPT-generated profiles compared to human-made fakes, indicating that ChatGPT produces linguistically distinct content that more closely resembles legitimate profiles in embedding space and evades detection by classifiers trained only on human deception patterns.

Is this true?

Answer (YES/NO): NO